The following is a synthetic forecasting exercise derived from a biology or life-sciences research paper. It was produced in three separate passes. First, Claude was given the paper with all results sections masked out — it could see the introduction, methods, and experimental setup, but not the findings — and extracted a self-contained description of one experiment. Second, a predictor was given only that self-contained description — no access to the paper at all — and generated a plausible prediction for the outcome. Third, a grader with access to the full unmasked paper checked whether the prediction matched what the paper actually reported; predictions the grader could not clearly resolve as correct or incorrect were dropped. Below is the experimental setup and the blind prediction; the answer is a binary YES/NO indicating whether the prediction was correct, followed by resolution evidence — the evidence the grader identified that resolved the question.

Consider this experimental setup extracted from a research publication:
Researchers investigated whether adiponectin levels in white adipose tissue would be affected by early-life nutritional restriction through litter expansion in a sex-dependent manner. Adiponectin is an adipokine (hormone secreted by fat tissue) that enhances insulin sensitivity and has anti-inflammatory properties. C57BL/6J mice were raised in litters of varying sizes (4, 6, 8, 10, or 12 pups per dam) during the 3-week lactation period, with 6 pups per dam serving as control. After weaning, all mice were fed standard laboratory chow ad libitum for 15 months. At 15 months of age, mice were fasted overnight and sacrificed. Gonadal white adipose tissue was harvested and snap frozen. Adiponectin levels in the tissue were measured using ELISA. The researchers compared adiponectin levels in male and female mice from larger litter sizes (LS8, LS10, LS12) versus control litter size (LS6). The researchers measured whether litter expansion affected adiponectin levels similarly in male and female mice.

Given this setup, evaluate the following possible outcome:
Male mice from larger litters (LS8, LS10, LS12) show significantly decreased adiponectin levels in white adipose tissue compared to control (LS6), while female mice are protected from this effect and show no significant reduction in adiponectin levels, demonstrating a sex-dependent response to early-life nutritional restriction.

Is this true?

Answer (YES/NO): NO